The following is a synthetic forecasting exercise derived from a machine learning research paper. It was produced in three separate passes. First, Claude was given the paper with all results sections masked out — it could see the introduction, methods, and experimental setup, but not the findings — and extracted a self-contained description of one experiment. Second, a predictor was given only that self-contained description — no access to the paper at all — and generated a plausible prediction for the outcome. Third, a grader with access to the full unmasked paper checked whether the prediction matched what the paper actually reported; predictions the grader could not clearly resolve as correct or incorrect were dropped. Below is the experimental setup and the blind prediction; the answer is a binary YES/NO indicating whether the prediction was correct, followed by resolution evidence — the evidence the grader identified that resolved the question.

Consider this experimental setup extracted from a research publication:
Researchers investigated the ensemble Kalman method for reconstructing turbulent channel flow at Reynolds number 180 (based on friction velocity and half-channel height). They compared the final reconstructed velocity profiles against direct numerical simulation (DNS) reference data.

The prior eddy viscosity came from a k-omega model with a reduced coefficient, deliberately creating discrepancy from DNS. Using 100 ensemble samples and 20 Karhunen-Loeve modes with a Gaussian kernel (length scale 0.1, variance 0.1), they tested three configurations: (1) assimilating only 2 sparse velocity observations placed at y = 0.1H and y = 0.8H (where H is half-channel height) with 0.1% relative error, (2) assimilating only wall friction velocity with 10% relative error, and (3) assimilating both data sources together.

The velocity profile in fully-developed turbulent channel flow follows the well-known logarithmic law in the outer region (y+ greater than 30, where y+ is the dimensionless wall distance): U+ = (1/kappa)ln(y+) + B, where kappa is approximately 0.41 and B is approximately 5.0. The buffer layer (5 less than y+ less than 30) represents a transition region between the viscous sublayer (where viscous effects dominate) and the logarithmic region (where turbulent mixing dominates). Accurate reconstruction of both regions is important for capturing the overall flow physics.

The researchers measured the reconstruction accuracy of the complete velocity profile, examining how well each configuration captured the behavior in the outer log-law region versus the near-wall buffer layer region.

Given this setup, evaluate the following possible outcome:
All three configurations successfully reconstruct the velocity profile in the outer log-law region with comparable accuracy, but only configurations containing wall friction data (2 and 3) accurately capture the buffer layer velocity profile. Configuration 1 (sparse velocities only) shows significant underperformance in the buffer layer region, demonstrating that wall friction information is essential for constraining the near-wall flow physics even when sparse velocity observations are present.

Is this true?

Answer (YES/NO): NO